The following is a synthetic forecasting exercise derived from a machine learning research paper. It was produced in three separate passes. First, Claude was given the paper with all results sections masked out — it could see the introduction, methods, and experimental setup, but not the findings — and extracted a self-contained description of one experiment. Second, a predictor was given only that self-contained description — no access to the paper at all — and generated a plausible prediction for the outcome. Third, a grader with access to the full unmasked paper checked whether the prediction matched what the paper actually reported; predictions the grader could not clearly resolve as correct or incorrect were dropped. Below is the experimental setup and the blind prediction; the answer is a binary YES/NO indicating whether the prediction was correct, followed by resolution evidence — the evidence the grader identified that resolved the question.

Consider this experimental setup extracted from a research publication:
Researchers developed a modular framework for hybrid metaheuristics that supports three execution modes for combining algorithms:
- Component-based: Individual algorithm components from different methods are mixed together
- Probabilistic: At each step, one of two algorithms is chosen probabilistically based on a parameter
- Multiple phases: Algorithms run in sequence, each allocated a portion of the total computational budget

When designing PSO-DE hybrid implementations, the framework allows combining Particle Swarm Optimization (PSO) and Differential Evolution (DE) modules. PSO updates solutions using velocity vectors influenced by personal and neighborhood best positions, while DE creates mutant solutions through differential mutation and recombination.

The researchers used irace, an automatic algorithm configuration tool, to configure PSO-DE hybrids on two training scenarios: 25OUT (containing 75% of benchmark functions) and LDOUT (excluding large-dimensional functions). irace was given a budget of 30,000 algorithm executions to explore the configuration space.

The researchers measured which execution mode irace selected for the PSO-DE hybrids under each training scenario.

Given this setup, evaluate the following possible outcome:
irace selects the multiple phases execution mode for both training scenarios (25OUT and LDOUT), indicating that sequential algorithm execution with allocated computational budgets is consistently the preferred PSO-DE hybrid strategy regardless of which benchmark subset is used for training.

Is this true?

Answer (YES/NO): NO